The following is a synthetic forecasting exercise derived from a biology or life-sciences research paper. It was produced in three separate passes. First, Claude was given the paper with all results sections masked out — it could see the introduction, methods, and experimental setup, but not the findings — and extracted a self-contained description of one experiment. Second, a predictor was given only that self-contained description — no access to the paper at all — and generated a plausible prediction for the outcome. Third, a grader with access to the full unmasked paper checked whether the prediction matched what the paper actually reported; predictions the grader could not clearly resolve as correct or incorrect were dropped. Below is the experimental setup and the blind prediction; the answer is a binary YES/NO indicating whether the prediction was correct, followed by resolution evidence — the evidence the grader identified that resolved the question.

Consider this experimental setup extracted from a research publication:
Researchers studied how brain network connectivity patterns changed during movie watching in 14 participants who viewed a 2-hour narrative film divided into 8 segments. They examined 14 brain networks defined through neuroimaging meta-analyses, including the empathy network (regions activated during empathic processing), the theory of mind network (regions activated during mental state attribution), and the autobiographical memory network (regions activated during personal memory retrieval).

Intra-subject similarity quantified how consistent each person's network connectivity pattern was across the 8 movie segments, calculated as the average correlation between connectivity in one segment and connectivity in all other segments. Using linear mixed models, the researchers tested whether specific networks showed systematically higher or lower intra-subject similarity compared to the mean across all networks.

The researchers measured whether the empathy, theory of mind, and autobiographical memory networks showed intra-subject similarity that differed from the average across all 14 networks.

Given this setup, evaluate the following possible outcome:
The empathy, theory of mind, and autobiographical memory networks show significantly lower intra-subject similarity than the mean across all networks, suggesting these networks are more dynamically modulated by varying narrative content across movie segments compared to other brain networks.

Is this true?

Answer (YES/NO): NO